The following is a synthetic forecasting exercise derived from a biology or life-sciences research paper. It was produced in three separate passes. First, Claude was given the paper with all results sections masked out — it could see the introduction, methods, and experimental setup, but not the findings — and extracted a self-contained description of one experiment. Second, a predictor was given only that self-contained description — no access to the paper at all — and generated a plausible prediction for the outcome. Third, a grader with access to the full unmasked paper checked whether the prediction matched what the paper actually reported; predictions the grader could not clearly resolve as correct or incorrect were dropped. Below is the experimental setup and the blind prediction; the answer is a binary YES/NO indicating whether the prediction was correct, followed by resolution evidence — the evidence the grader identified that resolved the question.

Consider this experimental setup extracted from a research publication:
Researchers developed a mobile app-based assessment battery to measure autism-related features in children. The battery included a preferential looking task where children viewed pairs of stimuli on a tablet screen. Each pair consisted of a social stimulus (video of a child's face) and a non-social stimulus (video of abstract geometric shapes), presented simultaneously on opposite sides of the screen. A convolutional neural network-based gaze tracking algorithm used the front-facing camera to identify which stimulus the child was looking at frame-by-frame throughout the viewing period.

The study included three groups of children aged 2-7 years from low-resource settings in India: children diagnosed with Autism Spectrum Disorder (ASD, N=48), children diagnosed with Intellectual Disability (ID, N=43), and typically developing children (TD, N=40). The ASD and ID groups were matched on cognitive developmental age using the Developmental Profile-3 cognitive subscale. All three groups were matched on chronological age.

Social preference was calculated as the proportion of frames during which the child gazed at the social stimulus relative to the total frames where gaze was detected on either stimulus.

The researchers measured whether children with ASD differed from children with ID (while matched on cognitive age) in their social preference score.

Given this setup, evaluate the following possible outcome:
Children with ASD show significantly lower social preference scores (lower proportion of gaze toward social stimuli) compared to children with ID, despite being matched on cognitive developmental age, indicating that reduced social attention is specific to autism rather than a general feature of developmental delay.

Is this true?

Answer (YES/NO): NO